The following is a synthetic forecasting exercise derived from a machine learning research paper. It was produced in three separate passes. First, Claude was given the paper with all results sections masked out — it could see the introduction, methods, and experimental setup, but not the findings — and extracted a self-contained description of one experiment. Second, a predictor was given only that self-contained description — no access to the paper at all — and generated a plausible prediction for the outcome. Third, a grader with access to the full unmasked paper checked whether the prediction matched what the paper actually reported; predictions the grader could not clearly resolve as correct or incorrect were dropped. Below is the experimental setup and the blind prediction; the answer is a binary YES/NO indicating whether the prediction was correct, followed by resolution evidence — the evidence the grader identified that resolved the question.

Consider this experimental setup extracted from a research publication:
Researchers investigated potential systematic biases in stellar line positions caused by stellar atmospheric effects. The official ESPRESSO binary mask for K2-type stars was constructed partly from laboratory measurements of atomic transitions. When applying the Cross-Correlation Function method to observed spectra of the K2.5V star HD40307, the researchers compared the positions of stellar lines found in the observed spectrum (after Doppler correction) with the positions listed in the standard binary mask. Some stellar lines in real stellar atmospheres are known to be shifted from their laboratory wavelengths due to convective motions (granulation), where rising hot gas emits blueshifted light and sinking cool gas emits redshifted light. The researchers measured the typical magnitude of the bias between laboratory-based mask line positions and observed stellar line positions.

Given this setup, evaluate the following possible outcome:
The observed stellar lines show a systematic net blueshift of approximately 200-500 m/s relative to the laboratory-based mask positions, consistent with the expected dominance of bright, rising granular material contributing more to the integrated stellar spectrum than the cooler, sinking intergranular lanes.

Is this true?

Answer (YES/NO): NO